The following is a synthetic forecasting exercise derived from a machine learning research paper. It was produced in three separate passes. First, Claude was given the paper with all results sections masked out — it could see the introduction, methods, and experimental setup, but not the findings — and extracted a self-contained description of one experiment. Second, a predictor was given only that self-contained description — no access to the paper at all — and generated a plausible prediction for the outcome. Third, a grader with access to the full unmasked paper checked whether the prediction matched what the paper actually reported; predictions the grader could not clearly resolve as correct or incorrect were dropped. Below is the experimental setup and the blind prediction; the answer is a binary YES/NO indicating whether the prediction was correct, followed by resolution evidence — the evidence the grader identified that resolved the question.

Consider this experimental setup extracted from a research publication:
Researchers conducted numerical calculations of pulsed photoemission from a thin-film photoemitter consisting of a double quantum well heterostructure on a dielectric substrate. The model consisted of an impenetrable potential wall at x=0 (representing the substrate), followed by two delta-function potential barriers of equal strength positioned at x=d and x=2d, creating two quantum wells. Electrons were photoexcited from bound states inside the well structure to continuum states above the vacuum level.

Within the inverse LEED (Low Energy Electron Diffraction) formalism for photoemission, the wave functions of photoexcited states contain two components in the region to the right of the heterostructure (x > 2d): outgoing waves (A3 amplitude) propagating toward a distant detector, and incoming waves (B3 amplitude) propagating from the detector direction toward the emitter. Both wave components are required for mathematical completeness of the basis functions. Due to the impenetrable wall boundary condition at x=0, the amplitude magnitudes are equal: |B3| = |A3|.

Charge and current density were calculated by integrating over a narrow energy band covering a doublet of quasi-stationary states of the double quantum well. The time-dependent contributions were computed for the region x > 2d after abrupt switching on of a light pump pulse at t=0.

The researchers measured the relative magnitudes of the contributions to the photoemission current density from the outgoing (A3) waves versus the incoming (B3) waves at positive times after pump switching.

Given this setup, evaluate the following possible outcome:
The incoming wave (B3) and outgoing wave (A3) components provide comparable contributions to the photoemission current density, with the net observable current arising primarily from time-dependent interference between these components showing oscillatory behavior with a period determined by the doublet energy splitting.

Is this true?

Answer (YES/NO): NO